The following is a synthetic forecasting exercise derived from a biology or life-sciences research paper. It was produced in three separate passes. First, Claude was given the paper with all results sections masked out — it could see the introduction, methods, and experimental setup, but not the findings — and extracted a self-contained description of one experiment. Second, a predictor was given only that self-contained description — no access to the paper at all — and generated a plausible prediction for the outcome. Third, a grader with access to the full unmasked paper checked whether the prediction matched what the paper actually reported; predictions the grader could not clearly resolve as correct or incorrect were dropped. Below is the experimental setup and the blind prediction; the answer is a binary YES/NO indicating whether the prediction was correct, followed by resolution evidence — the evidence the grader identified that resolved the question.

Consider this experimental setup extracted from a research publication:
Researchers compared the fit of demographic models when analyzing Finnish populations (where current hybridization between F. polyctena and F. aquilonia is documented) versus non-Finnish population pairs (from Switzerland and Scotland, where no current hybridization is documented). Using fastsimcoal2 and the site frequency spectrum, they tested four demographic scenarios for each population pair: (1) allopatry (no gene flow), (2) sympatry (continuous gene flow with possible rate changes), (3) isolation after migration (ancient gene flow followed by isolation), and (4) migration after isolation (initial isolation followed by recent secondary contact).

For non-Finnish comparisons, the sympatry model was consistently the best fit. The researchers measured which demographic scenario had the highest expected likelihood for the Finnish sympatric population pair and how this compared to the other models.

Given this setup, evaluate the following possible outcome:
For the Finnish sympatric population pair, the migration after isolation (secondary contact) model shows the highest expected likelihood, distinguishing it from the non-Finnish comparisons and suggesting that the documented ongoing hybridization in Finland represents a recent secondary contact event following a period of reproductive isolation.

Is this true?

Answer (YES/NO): YES